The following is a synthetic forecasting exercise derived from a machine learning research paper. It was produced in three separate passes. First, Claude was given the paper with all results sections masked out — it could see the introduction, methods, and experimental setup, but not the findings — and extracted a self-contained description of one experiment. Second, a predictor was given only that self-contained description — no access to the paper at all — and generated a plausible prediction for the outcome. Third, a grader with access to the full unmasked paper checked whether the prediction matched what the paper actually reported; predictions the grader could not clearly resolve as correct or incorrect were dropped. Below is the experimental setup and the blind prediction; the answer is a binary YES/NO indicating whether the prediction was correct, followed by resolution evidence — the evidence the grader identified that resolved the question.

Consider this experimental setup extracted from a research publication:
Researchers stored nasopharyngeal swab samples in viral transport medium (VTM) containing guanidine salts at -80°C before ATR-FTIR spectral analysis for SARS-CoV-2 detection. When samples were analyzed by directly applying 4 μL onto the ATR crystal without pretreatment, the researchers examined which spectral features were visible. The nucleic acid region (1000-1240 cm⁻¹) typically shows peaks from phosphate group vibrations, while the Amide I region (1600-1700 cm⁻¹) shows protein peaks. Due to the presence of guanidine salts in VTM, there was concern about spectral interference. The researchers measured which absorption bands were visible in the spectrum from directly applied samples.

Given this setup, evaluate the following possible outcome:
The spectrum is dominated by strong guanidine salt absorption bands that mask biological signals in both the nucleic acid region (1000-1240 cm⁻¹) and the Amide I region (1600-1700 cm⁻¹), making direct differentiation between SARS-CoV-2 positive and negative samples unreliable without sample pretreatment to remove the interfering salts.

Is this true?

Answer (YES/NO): NO